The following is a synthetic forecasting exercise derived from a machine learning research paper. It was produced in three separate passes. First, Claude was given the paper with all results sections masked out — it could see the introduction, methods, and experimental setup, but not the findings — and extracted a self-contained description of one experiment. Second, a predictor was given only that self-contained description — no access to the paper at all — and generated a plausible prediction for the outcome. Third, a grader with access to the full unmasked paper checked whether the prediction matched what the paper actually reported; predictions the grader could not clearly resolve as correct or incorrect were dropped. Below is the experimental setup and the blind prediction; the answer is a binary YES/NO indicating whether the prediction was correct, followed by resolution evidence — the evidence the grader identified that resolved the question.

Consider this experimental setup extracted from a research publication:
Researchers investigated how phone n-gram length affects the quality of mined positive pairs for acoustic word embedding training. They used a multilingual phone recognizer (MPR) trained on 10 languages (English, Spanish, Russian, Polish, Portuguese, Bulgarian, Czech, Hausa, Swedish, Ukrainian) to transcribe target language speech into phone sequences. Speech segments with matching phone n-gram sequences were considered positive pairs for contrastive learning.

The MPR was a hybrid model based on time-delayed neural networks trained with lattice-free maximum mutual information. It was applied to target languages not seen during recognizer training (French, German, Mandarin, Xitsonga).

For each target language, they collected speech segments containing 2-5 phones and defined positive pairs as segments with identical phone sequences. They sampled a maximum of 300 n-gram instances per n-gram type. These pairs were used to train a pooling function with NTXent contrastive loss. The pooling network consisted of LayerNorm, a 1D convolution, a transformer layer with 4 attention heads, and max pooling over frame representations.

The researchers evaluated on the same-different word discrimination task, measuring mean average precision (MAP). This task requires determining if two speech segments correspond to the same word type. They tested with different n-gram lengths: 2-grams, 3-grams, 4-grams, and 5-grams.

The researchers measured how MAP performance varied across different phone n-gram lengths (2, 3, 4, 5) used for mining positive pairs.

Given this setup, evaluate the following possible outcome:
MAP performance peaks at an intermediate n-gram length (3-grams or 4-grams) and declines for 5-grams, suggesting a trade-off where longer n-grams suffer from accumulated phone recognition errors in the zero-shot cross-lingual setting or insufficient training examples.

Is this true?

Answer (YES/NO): NO